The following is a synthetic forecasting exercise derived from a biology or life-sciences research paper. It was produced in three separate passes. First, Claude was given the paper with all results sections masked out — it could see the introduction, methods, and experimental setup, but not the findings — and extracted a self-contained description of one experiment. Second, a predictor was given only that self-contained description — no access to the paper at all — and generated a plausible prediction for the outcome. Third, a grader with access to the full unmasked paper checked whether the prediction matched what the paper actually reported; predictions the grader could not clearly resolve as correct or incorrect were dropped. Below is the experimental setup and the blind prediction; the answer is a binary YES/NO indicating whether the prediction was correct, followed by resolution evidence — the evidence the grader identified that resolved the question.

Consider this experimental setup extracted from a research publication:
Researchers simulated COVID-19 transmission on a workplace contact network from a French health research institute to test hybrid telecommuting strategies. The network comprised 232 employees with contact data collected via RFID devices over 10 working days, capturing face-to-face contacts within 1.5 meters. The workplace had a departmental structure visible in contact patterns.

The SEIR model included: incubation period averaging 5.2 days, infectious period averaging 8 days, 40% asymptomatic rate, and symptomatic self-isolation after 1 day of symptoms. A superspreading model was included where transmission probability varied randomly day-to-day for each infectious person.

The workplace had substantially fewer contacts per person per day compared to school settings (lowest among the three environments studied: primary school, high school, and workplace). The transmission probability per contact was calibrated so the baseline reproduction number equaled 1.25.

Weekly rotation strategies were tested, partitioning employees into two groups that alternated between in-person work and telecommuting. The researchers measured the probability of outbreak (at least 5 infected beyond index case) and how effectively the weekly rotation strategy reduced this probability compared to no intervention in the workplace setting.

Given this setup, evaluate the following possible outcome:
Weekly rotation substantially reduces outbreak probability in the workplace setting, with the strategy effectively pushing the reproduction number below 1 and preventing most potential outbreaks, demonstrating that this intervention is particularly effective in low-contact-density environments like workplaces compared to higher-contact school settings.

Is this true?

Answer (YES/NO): NO